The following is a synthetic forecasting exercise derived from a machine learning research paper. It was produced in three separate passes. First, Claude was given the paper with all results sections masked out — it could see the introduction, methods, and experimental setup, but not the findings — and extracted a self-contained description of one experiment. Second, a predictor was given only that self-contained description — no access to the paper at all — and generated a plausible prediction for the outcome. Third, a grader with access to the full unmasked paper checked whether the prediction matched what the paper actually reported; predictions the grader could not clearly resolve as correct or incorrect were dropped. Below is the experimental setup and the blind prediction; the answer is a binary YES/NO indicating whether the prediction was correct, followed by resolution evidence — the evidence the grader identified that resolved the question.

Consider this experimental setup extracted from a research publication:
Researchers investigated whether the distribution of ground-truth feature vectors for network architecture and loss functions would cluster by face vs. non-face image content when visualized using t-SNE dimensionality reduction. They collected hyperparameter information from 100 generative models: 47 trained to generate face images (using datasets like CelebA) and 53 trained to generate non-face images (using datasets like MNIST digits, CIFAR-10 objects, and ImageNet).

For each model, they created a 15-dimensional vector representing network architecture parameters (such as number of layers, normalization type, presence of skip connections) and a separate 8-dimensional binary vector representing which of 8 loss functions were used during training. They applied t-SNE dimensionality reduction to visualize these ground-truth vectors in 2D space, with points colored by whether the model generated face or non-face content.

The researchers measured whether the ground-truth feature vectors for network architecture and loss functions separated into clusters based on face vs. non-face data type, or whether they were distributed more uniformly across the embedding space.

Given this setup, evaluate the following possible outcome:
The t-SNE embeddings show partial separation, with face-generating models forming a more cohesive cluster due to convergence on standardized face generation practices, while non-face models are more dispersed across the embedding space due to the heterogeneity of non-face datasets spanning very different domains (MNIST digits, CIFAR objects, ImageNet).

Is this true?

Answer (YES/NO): NO